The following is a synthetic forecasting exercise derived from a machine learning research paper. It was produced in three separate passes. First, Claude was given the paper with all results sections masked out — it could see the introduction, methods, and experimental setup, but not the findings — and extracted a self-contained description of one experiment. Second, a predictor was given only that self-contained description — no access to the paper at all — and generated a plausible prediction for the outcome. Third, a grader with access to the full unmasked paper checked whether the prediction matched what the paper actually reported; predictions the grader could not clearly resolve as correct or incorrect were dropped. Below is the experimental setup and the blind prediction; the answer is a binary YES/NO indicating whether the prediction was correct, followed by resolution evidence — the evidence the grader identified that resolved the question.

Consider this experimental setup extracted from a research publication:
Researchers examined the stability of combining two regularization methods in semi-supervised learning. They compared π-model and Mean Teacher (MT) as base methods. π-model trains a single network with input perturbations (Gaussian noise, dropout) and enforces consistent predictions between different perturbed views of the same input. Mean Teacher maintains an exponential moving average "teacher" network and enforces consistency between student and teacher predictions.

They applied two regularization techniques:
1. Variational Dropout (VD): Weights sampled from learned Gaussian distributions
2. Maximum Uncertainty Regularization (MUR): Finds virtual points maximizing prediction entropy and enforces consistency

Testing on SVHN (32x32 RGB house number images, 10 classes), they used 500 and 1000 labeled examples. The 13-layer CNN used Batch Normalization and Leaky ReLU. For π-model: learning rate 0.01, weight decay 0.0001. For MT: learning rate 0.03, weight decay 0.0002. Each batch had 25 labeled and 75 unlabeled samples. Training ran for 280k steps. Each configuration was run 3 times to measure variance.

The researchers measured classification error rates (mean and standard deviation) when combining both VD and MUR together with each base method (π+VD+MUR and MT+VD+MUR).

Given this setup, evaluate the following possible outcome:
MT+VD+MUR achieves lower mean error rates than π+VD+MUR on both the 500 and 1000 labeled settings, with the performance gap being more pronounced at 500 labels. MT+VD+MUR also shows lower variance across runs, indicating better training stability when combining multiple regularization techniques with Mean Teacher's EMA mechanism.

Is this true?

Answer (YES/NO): YES